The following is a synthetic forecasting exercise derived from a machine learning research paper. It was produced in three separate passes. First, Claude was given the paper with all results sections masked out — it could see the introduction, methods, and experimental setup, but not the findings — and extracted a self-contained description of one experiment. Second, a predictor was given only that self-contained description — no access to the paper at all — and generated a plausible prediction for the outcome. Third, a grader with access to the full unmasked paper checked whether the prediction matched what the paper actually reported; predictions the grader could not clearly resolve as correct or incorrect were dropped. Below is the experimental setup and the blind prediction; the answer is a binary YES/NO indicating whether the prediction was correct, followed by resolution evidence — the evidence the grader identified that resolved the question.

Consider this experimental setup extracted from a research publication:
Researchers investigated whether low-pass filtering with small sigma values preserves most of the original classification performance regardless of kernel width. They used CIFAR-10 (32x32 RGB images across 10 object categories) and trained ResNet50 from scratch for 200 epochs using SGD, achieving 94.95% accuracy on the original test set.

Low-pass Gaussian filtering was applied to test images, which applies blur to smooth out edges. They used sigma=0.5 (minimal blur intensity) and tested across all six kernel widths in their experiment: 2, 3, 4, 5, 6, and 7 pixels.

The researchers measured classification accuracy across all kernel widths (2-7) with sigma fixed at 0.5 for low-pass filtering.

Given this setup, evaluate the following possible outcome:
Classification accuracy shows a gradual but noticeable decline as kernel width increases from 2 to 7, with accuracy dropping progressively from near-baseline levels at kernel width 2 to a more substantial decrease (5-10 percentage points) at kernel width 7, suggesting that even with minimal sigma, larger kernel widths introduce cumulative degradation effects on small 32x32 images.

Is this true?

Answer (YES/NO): NO